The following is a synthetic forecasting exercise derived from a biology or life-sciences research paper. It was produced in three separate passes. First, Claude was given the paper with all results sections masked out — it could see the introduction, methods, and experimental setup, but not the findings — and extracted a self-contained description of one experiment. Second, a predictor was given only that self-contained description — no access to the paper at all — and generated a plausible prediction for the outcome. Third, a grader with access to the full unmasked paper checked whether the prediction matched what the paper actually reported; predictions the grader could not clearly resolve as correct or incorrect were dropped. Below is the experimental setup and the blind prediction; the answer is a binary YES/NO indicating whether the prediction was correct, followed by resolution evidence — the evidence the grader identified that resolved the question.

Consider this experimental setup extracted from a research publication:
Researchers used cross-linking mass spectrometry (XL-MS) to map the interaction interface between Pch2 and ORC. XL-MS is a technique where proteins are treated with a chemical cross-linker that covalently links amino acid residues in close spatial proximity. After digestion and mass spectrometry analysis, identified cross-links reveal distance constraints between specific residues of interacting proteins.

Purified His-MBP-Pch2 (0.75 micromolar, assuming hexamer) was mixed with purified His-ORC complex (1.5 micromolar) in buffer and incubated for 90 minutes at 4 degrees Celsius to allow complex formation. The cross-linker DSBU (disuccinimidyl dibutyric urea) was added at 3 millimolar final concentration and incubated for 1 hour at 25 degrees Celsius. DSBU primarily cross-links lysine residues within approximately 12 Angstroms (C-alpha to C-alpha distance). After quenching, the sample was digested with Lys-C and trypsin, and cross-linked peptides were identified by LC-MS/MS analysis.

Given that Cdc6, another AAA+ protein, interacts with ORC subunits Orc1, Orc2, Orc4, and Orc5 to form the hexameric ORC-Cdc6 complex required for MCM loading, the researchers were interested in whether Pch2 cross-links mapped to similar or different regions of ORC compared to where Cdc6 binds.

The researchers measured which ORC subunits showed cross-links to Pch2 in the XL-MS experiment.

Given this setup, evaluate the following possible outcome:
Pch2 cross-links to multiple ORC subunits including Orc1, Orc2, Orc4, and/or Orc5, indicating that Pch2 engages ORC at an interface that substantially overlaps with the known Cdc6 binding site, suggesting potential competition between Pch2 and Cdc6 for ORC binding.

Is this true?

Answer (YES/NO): NO